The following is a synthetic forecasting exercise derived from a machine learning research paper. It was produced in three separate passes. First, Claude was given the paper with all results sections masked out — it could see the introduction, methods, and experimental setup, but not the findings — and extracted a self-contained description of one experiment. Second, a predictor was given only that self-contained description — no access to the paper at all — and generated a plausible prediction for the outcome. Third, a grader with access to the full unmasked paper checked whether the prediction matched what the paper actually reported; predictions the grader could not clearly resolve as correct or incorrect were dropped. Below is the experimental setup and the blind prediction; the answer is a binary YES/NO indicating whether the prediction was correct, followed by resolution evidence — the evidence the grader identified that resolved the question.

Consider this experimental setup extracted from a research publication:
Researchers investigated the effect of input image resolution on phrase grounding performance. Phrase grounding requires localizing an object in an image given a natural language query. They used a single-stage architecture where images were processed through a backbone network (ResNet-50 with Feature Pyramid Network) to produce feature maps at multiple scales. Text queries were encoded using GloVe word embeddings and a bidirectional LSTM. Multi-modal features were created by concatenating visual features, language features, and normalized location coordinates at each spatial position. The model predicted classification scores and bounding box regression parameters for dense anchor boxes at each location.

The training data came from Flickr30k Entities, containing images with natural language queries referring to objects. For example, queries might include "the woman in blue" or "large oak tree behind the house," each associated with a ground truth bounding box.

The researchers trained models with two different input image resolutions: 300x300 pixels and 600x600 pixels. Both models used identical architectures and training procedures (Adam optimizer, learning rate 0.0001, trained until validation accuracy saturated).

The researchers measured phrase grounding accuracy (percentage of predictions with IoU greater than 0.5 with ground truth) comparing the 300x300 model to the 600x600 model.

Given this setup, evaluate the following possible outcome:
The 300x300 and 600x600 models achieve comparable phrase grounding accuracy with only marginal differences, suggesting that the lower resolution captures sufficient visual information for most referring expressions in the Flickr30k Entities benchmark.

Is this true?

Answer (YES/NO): NO